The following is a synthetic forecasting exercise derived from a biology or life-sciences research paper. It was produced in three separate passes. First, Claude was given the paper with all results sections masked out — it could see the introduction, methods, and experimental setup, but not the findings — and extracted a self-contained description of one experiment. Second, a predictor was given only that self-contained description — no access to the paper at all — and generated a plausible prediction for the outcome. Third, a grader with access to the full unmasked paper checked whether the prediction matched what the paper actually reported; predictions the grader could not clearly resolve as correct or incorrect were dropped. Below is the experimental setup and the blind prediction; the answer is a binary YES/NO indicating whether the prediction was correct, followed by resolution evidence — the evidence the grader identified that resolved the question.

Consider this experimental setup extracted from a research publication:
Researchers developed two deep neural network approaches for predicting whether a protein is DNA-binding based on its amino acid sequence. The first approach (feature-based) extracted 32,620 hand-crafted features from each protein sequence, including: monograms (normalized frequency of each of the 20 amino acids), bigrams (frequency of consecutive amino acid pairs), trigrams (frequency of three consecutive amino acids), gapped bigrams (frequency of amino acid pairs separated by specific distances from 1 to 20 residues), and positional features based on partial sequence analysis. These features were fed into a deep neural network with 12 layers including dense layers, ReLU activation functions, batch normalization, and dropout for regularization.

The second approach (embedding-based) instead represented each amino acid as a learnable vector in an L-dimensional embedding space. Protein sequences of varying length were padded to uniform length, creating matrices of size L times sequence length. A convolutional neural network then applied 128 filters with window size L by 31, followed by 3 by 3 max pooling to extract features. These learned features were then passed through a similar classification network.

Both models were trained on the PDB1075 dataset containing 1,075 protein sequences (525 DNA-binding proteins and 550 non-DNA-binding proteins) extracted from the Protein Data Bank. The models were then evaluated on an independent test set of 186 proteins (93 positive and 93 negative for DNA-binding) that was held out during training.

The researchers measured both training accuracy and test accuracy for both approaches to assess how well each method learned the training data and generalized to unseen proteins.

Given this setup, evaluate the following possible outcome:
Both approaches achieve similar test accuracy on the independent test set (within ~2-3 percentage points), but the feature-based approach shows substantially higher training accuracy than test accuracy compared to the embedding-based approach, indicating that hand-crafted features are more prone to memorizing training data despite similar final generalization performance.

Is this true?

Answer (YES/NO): YES